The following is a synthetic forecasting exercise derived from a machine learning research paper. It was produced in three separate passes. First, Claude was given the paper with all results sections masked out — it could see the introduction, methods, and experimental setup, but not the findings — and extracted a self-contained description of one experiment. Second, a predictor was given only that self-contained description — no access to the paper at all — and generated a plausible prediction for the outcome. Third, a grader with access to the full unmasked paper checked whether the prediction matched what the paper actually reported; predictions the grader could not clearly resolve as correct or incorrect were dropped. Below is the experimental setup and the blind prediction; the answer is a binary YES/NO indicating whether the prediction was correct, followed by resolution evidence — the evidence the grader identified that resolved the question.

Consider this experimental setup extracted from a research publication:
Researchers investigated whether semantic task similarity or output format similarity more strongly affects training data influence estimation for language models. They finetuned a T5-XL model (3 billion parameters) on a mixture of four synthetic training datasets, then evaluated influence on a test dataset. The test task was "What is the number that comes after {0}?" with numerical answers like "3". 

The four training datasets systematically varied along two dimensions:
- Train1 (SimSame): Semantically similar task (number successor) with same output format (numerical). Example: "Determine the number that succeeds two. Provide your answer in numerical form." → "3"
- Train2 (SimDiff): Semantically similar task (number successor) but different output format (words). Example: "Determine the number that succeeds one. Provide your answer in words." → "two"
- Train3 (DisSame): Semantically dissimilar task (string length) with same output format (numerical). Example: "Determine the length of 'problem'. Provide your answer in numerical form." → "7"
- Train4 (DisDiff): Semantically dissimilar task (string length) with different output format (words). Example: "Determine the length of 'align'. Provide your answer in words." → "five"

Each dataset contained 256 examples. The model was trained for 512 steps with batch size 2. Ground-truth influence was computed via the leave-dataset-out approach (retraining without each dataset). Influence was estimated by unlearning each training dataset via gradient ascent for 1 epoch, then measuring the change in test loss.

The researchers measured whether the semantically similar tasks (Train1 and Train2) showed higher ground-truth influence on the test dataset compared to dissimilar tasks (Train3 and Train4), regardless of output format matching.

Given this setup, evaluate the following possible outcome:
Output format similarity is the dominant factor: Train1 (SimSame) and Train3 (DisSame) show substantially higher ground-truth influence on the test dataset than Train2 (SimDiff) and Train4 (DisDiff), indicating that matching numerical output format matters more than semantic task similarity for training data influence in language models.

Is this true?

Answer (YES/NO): NO